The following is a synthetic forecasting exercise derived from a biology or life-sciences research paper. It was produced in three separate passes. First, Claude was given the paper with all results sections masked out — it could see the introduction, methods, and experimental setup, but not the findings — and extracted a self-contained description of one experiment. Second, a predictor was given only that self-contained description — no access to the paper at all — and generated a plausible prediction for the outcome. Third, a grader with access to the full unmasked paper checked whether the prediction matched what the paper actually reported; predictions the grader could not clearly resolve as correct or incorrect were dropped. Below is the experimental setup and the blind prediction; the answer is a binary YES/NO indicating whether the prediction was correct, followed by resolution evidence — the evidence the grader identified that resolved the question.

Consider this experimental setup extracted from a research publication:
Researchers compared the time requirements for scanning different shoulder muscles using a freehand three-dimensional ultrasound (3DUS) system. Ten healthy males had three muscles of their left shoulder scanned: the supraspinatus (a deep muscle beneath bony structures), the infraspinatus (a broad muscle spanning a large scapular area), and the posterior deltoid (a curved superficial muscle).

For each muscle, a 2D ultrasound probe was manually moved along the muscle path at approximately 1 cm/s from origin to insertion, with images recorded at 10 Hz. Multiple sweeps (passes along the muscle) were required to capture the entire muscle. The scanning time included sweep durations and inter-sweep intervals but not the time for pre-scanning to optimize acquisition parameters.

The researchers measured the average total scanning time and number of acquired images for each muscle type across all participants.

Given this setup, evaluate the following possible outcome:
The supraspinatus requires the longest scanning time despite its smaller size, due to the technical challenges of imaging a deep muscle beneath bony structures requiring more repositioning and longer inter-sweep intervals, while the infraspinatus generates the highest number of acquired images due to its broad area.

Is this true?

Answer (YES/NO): NO